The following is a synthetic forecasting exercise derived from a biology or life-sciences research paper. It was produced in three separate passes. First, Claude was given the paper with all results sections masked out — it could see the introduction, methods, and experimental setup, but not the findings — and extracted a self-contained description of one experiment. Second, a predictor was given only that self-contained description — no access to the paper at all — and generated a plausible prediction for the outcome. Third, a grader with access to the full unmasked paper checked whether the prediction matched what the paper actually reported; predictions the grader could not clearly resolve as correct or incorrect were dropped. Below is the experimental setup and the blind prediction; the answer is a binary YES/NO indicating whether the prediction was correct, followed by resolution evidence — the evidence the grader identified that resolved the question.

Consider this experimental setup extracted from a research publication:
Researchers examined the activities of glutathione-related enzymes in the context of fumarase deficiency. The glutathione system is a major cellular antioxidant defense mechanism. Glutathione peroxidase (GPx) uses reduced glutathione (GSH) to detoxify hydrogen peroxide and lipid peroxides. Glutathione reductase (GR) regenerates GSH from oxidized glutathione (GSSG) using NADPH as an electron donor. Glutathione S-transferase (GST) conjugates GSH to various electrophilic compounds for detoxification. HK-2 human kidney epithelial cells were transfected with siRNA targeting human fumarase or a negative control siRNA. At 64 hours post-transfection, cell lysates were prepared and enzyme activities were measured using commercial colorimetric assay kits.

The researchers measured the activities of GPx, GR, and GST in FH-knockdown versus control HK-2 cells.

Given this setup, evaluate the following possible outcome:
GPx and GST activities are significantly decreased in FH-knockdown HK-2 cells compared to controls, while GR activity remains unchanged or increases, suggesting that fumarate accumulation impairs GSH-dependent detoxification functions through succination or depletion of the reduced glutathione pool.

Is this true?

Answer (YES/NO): NO